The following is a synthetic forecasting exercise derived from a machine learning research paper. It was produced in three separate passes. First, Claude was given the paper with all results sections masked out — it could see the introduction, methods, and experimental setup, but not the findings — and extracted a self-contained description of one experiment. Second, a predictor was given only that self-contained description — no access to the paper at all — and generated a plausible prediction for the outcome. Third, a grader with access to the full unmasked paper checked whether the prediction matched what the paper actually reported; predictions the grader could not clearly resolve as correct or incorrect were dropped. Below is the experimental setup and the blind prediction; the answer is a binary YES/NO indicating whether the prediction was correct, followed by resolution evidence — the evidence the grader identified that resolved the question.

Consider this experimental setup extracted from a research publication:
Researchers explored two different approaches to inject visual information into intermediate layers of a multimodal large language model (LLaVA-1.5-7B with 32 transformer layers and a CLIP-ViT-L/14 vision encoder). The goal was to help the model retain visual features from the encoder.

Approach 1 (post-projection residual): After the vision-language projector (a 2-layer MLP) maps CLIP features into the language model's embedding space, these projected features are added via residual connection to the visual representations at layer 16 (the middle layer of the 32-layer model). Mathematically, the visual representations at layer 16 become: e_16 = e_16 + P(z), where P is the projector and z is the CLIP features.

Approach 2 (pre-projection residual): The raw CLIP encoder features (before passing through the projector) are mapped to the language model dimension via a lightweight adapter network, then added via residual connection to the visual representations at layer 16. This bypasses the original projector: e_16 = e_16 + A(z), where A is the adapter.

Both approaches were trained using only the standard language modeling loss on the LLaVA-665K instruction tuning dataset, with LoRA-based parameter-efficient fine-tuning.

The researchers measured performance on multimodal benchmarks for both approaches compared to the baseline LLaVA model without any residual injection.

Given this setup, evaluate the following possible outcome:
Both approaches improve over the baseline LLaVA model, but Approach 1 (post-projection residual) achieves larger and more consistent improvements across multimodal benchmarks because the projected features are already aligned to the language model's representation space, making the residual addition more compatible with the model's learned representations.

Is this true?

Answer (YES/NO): NO